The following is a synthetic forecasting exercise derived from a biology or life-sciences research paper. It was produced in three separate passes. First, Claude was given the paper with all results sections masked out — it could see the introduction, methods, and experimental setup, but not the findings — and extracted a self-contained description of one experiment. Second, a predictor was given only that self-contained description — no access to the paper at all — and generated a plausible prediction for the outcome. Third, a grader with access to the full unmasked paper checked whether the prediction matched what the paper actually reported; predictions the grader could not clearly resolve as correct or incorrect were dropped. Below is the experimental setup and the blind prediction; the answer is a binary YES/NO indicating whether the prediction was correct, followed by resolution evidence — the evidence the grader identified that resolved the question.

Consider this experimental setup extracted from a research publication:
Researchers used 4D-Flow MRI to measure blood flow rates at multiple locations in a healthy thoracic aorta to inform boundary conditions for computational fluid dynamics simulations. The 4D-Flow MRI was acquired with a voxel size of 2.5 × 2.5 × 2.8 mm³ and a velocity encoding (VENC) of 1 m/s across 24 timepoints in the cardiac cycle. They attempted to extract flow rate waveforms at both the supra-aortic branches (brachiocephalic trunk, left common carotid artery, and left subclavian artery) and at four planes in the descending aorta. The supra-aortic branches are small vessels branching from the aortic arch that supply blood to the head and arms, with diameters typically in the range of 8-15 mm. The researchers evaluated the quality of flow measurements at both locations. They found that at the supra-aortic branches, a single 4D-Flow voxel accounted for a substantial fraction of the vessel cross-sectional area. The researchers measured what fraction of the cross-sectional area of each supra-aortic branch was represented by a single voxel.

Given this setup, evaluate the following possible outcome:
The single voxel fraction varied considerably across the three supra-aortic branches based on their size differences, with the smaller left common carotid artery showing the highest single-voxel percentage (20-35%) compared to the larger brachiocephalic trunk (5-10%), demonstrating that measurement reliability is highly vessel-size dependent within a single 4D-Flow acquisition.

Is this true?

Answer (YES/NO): NO